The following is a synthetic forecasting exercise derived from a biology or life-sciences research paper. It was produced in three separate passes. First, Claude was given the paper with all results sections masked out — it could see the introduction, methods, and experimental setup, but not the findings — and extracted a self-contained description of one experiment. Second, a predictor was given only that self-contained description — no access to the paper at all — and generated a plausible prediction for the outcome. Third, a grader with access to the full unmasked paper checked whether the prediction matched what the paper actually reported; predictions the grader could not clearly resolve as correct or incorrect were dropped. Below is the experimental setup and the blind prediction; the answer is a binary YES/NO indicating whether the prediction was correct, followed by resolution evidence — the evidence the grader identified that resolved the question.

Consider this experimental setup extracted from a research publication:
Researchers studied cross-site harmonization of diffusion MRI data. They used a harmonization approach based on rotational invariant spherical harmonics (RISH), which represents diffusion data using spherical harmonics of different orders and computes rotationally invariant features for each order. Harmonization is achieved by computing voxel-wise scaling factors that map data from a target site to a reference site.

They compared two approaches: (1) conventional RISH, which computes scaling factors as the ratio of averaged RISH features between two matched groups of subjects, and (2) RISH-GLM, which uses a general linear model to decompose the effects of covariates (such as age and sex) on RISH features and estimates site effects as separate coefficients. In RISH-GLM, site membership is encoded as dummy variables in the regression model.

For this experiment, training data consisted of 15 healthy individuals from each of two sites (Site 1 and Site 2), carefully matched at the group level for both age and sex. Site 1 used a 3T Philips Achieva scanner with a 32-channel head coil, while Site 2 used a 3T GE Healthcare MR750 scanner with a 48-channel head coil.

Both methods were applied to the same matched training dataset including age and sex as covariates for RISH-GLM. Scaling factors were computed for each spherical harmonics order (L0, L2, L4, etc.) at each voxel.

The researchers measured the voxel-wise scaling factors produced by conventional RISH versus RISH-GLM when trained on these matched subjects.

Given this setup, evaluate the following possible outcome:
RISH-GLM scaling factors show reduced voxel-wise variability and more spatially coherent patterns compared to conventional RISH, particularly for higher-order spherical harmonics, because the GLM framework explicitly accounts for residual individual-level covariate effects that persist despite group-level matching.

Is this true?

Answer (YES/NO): NO